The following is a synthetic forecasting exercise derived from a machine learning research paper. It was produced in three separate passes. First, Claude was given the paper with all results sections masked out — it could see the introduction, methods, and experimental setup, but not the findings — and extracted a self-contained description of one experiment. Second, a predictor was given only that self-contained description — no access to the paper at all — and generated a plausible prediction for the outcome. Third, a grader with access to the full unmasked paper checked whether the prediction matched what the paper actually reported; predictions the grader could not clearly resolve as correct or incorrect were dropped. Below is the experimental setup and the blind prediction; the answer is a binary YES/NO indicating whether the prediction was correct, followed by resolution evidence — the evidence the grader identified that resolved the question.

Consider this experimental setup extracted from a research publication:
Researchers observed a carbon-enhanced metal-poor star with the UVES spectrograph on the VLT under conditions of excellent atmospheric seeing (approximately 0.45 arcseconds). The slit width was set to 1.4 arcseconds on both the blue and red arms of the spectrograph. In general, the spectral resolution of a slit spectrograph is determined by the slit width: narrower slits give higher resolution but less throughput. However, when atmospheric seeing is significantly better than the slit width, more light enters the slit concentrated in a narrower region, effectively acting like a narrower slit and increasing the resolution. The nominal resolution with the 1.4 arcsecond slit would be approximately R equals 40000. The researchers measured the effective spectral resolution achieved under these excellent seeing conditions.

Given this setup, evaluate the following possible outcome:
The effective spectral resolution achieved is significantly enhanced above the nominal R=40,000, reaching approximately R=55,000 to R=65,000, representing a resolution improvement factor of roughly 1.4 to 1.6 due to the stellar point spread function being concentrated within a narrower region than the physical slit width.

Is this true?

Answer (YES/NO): YES